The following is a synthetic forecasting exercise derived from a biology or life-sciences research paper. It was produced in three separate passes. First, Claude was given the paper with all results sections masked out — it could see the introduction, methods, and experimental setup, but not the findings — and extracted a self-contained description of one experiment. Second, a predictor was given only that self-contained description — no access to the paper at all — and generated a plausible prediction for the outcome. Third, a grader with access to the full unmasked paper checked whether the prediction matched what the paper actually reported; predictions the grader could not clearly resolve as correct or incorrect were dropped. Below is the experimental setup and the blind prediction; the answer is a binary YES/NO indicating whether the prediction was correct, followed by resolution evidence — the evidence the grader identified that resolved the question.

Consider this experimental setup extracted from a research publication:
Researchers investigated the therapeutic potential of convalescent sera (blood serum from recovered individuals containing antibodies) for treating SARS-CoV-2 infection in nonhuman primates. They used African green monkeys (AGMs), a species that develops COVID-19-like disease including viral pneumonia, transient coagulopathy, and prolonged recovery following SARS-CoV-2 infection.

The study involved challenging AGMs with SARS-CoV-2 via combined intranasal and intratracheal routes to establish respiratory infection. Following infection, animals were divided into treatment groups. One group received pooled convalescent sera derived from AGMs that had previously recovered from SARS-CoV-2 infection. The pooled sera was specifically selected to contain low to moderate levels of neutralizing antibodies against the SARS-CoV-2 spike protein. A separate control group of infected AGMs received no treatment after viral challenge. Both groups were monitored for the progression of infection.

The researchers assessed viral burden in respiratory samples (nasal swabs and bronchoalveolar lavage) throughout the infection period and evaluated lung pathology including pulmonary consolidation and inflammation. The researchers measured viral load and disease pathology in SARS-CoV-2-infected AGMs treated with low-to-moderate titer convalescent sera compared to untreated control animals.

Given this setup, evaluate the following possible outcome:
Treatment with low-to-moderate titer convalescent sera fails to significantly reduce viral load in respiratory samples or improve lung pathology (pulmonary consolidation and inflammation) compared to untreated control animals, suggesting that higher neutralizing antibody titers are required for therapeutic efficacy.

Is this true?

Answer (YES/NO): NO